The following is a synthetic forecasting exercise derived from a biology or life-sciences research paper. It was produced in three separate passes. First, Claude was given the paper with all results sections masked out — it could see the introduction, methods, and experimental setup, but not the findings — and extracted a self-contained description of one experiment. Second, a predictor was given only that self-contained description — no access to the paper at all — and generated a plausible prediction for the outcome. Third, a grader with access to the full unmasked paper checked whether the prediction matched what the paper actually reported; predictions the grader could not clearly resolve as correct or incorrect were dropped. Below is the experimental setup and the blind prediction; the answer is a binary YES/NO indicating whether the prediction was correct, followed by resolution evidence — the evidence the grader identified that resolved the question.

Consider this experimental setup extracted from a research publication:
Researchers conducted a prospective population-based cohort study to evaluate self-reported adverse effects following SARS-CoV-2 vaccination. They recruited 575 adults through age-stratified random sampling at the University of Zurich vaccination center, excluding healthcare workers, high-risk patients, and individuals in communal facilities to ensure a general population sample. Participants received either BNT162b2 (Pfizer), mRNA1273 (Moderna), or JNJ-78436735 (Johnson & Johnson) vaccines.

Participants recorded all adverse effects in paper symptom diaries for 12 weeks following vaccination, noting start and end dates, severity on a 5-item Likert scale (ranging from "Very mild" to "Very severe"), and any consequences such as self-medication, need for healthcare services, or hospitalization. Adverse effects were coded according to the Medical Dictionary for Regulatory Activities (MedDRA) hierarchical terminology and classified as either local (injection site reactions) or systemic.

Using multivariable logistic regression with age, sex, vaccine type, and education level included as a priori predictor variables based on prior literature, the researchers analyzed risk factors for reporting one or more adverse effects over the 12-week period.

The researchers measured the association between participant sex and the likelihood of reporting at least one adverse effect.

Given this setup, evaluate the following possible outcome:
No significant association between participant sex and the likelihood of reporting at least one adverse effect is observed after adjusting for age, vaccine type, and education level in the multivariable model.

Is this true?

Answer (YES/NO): NO